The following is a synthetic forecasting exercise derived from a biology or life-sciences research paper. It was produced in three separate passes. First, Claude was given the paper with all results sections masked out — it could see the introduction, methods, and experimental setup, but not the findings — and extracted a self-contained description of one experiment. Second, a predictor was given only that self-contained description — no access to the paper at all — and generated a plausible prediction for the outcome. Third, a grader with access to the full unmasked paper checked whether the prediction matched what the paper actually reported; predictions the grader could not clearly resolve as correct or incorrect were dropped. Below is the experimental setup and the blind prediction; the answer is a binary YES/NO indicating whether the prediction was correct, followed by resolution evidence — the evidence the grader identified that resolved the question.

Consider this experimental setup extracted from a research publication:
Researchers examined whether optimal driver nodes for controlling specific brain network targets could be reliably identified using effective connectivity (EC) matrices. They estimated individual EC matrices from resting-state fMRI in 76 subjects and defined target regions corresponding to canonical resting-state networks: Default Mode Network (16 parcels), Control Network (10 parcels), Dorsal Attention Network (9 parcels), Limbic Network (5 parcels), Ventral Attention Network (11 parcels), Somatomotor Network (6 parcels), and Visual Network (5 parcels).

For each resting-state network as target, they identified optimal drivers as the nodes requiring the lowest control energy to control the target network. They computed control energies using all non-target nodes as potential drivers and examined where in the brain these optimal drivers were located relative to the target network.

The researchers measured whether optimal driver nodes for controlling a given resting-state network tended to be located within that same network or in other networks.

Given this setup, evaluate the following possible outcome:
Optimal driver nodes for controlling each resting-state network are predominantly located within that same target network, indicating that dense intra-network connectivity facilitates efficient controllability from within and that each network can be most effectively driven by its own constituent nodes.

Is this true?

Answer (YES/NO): NO